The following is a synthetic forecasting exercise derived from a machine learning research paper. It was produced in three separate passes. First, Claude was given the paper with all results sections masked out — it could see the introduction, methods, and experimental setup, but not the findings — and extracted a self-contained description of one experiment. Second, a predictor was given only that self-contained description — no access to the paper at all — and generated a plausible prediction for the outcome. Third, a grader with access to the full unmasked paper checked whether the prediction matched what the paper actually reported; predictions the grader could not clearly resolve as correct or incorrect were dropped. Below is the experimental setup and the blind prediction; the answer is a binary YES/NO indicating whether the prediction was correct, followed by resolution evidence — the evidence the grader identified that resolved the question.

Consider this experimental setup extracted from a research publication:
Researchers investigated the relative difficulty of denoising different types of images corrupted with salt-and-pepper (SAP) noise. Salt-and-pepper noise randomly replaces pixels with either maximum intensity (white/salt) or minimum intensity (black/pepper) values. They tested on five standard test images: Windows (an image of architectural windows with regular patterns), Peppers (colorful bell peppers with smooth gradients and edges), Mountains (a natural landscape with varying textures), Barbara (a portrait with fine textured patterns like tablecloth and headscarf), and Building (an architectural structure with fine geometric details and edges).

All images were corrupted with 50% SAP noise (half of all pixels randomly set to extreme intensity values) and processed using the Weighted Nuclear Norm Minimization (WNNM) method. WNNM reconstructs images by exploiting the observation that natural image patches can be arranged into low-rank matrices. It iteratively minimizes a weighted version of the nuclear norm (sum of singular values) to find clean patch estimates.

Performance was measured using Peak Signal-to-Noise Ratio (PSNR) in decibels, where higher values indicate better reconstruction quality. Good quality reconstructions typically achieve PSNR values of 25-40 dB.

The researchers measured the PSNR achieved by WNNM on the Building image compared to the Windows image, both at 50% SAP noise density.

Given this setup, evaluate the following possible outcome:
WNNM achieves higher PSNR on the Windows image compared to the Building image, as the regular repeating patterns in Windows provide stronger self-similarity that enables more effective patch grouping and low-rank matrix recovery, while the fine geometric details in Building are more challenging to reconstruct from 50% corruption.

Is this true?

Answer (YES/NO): YES